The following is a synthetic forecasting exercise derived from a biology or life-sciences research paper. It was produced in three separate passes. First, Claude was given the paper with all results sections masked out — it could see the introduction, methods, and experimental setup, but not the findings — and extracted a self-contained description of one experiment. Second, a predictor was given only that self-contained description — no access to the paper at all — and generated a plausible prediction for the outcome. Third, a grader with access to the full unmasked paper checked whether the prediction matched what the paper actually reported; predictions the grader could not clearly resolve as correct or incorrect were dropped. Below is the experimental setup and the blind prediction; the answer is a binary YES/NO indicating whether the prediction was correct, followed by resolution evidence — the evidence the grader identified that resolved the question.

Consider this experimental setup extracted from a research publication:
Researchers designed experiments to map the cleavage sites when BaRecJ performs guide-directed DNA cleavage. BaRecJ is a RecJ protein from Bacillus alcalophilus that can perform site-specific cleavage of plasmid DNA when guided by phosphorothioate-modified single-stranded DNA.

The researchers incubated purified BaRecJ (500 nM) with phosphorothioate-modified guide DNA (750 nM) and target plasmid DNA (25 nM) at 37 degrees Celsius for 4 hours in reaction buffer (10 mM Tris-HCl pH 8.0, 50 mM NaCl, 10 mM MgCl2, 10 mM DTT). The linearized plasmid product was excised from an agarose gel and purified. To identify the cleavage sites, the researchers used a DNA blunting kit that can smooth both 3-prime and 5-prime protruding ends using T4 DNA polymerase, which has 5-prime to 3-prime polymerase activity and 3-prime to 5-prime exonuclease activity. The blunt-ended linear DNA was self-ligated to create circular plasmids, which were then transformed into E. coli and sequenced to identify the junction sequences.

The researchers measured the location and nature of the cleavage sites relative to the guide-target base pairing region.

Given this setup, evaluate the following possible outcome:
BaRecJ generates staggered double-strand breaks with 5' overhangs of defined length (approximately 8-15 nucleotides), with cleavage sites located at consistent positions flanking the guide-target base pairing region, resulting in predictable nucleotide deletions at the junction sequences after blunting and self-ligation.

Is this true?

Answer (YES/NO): NO